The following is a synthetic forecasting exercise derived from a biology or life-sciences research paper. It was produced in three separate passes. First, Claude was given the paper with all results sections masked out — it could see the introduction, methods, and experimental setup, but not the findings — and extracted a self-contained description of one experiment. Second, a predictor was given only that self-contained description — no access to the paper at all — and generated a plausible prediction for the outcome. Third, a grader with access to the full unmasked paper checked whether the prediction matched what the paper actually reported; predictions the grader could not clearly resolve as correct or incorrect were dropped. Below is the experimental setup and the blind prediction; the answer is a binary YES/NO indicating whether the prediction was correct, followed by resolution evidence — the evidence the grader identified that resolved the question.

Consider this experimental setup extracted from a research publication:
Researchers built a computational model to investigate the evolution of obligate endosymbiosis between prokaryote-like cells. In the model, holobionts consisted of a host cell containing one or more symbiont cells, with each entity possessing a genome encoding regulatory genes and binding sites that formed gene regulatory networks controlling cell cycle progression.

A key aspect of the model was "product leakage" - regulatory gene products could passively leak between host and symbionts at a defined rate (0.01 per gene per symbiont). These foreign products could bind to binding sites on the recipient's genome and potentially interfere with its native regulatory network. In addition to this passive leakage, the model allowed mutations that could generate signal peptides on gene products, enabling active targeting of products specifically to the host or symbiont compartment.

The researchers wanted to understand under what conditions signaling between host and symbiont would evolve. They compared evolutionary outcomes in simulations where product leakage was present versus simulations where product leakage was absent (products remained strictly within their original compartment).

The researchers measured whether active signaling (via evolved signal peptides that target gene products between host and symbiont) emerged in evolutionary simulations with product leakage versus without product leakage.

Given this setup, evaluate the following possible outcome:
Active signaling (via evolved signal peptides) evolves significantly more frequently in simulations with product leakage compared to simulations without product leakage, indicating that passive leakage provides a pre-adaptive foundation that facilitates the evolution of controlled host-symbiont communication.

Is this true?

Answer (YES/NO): NO